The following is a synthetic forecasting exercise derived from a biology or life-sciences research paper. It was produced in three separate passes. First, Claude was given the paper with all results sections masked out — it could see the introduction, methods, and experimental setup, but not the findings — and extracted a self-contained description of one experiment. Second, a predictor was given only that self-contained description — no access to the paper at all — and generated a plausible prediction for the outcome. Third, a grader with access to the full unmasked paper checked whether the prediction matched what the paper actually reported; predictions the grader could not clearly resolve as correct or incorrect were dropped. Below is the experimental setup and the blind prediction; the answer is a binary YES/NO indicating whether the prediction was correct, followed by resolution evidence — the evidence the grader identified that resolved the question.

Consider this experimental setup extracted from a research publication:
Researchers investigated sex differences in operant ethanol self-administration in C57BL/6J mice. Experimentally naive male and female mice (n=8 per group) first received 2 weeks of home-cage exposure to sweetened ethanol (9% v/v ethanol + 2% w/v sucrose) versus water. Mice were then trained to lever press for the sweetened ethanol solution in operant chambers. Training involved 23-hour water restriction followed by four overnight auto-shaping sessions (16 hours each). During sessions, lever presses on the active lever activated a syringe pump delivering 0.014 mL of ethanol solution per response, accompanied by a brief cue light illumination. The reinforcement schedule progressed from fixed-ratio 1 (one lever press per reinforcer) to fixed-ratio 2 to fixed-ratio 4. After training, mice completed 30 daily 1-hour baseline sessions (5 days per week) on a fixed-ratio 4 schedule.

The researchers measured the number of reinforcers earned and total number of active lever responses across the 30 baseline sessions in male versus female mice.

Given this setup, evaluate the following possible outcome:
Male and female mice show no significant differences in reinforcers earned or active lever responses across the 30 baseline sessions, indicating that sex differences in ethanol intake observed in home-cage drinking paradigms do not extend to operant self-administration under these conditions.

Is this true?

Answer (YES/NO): NO